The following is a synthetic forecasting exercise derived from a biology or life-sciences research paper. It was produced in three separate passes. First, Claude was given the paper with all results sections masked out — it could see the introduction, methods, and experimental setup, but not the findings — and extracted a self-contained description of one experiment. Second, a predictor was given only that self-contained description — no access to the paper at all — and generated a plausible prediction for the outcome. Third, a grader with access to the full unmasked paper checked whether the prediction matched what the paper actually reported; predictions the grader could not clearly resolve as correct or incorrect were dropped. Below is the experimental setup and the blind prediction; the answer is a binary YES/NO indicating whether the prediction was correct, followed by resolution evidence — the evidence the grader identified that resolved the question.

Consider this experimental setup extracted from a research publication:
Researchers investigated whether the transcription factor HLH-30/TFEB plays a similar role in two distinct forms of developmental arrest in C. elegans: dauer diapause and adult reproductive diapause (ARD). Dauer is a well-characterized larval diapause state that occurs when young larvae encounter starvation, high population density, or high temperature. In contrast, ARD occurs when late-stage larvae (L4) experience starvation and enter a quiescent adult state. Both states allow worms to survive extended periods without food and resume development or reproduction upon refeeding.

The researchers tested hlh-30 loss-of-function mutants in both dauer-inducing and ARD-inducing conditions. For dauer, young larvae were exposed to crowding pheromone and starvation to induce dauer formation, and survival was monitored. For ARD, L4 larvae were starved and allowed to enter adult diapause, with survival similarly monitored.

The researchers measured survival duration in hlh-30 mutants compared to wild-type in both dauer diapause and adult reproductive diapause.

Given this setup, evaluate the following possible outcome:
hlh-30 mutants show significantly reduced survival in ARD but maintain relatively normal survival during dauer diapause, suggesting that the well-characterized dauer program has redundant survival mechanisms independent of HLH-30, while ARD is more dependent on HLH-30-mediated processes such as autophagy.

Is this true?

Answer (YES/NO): NO